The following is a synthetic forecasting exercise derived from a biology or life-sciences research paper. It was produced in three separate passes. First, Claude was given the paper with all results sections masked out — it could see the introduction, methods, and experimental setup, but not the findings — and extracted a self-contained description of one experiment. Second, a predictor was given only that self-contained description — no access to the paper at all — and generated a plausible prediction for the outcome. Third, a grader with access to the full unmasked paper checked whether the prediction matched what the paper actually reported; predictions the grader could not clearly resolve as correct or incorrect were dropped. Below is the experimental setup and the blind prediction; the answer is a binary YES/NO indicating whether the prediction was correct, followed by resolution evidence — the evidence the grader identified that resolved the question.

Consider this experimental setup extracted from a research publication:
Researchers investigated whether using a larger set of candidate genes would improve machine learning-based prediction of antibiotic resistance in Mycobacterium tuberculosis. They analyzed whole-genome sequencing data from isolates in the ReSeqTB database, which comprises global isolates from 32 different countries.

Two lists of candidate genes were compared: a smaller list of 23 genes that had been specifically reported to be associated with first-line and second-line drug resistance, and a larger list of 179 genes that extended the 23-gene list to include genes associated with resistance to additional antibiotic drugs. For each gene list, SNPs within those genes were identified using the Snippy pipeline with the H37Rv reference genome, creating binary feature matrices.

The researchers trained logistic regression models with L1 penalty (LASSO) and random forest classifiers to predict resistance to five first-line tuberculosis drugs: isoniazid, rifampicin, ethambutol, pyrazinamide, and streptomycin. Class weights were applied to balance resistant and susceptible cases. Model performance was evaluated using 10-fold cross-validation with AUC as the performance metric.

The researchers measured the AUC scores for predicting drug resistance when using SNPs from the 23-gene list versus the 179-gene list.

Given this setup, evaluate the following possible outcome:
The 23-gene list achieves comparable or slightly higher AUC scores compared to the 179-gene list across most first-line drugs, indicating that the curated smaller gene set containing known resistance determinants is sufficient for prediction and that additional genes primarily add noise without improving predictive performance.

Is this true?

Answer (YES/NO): YES